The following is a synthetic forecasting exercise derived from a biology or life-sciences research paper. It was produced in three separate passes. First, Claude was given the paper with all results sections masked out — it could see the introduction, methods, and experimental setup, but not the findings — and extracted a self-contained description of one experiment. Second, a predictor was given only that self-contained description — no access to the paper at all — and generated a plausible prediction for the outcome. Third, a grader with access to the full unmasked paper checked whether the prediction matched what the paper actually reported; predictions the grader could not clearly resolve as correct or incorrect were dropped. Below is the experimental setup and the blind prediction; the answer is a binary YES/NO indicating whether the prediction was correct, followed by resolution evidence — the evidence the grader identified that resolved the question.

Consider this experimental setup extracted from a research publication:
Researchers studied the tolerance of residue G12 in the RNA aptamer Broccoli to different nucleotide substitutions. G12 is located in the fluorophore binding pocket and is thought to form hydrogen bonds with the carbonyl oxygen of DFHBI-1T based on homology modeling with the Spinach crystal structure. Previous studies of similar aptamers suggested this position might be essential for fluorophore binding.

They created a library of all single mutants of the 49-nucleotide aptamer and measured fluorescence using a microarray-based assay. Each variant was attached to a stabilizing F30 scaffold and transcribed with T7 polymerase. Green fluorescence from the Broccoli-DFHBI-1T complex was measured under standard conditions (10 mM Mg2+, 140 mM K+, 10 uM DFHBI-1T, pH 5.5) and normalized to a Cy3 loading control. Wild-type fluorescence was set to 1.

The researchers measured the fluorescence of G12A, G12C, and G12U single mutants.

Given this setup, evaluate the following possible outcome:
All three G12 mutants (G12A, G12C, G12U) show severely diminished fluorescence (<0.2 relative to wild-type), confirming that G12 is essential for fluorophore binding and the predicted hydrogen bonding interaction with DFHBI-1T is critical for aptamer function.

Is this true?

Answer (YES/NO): NO